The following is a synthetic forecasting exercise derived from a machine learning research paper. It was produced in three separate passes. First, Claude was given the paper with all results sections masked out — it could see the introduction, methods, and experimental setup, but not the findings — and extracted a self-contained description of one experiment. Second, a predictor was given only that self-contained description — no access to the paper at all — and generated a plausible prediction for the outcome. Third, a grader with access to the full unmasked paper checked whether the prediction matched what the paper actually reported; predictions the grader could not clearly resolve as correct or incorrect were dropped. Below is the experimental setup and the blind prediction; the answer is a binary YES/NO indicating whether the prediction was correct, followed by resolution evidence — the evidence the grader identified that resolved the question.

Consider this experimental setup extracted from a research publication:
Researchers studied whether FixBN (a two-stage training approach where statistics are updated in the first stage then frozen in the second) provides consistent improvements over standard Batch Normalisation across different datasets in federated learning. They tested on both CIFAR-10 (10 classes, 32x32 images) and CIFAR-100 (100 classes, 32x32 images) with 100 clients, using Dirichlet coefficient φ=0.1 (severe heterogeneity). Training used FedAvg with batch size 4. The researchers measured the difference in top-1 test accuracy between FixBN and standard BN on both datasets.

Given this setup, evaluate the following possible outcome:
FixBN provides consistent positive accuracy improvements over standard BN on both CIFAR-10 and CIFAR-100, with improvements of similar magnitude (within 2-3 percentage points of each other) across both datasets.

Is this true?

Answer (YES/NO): NO